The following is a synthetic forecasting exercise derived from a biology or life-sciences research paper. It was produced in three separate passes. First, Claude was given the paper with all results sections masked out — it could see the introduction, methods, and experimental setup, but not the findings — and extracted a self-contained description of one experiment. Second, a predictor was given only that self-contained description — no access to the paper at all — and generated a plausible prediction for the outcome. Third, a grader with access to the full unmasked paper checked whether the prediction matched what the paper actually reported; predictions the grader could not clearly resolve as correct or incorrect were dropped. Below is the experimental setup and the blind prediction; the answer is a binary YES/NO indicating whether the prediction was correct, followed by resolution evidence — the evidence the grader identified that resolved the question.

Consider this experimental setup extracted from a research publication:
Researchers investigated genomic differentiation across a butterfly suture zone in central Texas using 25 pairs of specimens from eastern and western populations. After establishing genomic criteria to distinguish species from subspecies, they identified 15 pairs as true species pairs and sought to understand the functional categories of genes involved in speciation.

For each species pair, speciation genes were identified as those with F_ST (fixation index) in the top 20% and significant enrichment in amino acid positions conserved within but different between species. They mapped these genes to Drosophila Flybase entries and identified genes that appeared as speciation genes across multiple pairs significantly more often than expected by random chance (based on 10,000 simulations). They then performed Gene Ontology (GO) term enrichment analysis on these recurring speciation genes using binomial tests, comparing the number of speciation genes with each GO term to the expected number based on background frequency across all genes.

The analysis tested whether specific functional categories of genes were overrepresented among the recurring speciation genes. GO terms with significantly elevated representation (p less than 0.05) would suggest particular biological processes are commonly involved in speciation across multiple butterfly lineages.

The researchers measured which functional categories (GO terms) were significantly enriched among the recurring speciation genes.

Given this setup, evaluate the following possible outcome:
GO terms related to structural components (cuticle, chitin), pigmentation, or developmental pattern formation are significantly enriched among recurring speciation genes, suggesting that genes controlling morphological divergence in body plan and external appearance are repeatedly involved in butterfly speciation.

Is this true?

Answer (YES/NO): NO